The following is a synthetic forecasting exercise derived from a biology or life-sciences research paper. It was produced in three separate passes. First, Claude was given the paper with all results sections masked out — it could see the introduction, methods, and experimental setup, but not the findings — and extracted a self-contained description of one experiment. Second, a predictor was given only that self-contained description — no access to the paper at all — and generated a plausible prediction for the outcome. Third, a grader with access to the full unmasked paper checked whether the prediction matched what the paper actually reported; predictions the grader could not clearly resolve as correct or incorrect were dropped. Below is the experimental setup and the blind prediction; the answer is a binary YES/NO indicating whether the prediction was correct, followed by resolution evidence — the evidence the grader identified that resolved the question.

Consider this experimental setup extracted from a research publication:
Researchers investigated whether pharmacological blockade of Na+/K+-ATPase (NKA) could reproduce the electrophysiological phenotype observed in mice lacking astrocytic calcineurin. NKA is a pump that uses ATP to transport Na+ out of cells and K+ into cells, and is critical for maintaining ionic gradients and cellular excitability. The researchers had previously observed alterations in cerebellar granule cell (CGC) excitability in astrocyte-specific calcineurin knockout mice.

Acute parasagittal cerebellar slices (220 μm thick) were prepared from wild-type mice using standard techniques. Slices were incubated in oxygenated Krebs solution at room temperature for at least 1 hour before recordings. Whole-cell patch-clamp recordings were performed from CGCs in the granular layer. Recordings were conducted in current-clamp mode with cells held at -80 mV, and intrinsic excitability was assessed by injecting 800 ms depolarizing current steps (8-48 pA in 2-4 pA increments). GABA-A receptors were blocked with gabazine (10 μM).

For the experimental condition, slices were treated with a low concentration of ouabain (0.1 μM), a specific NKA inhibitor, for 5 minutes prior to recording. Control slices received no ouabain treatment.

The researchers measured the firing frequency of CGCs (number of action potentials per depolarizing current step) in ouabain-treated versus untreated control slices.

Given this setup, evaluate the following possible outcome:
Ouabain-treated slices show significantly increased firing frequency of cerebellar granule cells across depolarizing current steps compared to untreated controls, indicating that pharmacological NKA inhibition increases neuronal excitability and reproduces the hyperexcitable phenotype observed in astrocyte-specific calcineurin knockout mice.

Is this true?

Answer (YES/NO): NO